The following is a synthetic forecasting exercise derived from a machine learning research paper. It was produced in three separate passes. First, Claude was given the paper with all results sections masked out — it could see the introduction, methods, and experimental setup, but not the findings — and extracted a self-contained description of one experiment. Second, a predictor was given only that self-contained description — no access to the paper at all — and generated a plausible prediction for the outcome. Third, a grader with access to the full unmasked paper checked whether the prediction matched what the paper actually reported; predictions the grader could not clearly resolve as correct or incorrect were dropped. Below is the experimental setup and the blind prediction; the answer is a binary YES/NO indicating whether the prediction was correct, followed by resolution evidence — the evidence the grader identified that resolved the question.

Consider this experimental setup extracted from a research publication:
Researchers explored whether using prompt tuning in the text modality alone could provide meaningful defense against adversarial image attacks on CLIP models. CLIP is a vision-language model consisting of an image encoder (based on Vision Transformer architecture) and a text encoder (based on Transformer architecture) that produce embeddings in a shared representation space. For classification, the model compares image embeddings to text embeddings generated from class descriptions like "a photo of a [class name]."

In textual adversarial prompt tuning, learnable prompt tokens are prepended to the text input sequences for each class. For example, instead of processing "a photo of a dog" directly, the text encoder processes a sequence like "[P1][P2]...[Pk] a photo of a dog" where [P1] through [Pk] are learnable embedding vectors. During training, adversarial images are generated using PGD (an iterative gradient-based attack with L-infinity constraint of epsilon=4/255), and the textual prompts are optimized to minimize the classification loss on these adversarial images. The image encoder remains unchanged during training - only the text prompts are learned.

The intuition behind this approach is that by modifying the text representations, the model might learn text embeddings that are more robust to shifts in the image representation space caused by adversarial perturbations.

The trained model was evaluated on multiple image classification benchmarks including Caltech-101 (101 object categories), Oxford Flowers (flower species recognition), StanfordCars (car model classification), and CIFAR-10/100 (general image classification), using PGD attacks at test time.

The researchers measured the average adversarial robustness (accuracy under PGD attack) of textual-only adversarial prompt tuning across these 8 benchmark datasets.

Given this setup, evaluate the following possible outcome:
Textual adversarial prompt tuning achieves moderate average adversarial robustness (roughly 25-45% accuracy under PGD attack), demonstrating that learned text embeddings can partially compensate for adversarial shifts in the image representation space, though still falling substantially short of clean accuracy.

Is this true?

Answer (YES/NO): NO